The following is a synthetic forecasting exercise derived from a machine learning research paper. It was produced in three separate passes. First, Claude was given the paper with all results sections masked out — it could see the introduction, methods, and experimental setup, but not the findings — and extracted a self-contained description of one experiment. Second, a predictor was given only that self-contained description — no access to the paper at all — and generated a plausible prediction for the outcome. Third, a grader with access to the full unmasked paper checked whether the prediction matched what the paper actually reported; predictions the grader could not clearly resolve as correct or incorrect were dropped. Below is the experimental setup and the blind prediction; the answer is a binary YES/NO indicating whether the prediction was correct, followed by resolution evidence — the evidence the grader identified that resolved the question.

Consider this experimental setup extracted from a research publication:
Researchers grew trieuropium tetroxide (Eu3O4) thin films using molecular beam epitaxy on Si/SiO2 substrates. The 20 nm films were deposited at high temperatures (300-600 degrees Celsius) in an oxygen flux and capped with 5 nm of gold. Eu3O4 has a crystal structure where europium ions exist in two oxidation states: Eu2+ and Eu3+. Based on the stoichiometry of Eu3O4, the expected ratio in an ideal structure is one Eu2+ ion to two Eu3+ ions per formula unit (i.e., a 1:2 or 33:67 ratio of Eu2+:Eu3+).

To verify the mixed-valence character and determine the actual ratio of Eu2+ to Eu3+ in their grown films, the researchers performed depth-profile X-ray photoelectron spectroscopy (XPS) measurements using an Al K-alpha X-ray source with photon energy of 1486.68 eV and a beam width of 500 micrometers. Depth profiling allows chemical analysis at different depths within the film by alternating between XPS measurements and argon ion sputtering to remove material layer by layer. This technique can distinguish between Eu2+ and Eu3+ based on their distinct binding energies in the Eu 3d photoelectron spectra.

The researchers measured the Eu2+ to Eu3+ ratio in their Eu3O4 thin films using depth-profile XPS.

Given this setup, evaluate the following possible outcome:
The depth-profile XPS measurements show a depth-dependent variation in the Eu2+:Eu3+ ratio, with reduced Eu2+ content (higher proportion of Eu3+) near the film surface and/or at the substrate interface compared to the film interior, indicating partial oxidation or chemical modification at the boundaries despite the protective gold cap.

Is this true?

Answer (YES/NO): NO